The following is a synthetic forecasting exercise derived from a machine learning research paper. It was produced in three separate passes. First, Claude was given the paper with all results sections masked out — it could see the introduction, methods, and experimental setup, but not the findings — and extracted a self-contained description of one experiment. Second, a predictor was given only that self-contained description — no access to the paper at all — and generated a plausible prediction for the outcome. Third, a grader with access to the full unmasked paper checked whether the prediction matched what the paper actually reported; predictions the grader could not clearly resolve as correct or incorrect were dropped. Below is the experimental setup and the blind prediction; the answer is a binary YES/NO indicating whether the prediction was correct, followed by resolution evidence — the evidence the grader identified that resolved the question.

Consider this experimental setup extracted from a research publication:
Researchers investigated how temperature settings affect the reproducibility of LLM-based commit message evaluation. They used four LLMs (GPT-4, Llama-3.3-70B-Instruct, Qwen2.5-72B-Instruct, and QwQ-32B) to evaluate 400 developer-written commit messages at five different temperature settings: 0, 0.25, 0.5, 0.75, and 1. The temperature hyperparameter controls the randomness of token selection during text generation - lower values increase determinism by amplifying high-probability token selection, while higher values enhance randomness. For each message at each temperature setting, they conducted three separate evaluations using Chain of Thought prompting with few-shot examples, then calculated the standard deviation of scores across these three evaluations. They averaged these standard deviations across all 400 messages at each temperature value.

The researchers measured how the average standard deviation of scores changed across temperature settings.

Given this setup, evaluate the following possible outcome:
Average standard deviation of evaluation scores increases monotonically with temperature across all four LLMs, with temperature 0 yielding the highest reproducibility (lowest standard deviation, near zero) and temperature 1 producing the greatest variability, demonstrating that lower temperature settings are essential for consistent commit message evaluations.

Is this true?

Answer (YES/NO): NO